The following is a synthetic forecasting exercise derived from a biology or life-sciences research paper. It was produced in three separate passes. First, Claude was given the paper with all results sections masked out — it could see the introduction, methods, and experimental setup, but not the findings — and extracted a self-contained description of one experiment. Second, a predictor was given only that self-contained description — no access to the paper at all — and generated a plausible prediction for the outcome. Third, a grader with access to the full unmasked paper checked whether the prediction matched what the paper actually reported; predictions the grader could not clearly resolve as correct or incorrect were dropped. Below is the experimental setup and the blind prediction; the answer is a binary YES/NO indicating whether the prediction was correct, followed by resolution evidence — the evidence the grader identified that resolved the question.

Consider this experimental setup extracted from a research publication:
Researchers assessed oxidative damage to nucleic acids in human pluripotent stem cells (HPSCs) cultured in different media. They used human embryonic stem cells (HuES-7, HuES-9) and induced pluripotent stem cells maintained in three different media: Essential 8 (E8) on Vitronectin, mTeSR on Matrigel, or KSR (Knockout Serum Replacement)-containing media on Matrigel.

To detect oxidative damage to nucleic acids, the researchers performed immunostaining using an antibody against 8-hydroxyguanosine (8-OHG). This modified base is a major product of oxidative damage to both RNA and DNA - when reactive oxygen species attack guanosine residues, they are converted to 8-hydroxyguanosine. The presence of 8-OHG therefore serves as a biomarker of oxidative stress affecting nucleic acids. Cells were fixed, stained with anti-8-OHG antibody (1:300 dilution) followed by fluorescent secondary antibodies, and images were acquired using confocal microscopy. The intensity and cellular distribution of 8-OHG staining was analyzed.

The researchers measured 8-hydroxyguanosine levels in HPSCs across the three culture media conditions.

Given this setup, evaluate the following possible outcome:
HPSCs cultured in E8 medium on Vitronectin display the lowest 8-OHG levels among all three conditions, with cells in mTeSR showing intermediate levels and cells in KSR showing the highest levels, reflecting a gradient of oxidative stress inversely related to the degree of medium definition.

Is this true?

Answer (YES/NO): NO